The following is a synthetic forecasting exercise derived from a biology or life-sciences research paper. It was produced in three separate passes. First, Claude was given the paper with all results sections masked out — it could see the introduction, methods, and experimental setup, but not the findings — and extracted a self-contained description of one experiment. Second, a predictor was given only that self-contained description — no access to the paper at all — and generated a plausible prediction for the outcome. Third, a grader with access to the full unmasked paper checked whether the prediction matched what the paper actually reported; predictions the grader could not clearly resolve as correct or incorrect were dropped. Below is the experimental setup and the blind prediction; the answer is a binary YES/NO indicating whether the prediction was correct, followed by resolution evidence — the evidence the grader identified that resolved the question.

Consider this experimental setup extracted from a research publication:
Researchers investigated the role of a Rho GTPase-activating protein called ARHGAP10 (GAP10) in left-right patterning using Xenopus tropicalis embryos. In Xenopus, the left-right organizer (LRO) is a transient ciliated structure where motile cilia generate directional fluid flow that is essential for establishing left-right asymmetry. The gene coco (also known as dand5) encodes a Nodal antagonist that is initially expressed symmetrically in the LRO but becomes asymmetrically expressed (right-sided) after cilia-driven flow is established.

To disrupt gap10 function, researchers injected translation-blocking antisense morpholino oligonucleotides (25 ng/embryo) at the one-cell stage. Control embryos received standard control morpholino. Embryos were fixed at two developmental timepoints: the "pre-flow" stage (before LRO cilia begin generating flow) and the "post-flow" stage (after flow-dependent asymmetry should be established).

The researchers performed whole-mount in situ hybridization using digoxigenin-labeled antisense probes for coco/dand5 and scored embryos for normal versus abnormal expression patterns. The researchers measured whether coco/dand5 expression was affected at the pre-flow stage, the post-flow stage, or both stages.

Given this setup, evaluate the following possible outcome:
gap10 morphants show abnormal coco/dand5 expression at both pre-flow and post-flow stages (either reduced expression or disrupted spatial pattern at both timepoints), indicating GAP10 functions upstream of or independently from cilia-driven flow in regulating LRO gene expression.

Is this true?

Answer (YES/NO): YES